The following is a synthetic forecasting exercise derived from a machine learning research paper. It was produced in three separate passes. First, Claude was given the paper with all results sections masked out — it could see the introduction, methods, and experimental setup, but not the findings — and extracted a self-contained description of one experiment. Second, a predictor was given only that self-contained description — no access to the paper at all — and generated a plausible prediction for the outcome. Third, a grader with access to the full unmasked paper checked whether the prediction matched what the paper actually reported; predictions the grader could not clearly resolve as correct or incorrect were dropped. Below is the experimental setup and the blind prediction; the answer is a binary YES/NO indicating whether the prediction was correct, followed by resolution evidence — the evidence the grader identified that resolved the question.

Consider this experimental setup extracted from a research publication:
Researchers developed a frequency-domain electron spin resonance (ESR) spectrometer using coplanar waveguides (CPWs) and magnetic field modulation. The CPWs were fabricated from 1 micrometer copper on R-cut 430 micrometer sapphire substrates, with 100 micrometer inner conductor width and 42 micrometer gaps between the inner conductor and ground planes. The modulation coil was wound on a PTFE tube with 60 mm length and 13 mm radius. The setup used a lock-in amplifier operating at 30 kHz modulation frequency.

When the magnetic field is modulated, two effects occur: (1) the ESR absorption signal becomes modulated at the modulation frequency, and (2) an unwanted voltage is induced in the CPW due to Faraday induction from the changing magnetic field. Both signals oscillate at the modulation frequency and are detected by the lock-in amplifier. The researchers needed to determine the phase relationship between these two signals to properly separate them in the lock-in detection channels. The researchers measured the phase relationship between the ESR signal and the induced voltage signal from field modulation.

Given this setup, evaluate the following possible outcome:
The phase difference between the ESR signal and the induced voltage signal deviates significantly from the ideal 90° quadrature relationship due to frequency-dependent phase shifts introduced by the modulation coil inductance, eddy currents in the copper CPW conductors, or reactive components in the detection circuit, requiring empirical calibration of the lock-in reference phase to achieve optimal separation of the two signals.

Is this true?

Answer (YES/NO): NO